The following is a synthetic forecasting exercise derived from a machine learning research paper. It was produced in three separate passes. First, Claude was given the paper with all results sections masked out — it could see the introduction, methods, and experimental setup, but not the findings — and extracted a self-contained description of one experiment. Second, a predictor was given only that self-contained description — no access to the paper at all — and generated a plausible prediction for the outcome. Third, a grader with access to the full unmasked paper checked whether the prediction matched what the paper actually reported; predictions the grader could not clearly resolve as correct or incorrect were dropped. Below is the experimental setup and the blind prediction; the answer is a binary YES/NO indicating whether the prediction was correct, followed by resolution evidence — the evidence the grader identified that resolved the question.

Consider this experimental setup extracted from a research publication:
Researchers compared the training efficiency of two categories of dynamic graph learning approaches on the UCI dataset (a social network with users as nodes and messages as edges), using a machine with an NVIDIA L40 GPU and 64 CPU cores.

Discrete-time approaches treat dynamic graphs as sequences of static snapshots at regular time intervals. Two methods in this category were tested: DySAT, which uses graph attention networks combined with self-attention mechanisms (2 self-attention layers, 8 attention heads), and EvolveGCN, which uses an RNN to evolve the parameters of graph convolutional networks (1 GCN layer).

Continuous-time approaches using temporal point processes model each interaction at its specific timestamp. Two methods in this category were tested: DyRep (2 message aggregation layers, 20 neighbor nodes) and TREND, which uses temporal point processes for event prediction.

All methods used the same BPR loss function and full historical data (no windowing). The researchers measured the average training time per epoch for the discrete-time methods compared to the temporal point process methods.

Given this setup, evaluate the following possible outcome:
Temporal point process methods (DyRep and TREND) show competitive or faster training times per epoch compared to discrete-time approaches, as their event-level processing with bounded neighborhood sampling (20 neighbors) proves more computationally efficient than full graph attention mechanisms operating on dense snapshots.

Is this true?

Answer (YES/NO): YES